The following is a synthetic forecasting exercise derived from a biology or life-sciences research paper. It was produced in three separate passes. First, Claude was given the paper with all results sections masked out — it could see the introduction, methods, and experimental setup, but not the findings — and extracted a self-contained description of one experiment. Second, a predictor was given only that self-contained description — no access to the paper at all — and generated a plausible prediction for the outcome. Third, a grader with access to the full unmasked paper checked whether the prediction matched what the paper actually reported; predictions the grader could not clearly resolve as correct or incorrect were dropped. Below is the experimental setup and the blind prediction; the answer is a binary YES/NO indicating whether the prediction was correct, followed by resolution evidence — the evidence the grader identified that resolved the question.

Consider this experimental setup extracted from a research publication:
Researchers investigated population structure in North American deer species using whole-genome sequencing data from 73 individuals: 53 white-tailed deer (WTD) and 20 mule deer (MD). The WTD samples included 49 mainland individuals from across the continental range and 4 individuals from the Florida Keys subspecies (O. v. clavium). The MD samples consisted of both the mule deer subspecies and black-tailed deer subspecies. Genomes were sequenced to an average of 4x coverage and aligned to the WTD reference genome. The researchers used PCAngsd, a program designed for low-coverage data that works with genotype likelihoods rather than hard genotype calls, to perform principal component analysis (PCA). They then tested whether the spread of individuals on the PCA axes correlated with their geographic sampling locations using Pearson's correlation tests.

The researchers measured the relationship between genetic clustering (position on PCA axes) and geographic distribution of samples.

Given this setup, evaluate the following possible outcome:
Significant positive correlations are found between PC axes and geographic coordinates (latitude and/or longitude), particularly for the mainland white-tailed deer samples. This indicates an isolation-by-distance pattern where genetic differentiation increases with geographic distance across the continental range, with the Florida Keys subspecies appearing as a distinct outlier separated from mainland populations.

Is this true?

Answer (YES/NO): NO